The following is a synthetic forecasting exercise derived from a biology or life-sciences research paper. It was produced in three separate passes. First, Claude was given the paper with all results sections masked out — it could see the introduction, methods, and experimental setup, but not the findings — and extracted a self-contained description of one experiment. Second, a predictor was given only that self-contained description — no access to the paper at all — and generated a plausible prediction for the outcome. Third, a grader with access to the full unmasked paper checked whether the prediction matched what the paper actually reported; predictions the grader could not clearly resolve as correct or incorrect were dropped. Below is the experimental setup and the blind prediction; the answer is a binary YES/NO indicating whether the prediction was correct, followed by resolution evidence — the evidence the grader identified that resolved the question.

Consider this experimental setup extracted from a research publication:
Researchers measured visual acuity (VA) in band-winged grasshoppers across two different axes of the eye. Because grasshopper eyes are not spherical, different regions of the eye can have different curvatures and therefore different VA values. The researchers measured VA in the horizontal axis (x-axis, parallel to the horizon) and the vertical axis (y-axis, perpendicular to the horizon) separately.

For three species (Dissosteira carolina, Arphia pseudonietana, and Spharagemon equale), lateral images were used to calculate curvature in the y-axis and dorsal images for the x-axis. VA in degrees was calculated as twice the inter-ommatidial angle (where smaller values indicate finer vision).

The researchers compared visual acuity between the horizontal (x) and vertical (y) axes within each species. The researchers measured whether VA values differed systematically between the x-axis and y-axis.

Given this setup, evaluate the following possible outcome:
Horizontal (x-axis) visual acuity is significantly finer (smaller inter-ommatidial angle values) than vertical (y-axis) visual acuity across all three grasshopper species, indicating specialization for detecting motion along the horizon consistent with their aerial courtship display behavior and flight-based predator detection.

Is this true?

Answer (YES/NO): NO